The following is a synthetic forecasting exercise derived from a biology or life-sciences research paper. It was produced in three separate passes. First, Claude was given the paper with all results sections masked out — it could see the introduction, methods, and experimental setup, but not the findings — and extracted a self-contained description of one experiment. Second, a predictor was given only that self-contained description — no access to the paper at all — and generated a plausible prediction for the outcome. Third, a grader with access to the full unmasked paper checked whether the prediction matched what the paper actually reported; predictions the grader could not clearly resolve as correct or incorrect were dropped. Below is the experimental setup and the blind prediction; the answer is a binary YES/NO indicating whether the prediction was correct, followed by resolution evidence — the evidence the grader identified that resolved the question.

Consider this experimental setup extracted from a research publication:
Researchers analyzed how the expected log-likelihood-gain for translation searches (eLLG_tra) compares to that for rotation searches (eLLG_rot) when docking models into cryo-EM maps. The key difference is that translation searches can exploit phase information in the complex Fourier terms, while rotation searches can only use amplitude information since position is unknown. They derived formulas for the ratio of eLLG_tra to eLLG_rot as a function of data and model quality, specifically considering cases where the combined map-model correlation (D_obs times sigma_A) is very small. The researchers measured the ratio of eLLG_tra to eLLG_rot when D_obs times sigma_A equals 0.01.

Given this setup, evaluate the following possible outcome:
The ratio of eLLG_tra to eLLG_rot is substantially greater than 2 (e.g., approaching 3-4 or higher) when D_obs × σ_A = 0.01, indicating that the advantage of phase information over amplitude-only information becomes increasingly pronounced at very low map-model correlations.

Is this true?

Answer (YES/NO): NO